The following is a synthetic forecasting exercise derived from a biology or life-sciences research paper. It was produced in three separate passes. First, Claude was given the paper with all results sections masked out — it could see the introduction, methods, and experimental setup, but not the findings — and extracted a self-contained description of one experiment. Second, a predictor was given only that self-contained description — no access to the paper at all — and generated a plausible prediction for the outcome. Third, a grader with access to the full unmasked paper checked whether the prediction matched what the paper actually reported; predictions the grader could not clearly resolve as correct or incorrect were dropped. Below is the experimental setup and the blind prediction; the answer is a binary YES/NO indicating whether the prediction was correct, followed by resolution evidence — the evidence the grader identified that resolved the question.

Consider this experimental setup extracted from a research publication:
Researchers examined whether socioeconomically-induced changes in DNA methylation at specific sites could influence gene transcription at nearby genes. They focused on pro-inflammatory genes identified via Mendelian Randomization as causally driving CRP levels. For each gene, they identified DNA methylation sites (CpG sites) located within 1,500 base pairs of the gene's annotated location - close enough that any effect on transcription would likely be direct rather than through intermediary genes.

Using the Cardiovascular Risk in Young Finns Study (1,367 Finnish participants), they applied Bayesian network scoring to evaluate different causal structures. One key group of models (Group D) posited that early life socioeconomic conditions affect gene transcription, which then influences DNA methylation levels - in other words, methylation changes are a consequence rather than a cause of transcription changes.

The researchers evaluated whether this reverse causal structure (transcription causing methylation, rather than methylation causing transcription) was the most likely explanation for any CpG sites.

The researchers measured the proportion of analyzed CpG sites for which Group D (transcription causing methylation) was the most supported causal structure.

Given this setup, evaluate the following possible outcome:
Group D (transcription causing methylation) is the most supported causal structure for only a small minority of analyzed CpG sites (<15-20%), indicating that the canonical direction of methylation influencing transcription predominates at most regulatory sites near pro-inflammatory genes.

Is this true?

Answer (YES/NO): NO